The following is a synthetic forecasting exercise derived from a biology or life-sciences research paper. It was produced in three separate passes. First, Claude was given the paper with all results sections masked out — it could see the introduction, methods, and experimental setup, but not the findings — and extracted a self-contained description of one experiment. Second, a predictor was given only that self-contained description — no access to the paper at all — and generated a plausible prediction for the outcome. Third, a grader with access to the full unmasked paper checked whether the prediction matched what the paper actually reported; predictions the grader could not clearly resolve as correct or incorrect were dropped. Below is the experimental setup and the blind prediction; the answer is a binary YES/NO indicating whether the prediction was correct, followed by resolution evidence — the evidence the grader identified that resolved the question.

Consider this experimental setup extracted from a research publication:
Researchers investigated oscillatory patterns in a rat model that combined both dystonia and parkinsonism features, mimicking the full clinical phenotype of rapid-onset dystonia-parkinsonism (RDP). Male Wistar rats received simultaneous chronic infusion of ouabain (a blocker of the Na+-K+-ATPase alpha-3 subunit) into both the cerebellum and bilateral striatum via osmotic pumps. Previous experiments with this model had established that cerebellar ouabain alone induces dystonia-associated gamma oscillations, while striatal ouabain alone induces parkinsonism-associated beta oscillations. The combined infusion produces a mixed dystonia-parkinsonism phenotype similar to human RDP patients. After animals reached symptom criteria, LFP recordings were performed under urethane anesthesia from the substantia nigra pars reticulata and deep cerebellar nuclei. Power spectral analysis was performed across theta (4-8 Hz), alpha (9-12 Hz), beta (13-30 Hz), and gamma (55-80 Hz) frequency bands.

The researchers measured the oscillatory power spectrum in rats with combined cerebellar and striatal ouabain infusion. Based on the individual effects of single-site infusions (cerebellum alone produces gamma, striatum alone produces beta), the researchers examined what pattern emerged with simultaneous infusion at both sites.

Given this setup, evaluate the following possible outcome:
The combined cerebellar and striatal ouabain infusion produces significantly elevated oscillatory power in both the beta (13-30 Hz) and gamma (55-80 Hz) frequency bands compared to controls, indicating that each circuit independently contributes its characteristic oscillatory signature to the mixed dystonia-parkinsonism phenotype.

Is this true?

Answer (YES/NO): NO